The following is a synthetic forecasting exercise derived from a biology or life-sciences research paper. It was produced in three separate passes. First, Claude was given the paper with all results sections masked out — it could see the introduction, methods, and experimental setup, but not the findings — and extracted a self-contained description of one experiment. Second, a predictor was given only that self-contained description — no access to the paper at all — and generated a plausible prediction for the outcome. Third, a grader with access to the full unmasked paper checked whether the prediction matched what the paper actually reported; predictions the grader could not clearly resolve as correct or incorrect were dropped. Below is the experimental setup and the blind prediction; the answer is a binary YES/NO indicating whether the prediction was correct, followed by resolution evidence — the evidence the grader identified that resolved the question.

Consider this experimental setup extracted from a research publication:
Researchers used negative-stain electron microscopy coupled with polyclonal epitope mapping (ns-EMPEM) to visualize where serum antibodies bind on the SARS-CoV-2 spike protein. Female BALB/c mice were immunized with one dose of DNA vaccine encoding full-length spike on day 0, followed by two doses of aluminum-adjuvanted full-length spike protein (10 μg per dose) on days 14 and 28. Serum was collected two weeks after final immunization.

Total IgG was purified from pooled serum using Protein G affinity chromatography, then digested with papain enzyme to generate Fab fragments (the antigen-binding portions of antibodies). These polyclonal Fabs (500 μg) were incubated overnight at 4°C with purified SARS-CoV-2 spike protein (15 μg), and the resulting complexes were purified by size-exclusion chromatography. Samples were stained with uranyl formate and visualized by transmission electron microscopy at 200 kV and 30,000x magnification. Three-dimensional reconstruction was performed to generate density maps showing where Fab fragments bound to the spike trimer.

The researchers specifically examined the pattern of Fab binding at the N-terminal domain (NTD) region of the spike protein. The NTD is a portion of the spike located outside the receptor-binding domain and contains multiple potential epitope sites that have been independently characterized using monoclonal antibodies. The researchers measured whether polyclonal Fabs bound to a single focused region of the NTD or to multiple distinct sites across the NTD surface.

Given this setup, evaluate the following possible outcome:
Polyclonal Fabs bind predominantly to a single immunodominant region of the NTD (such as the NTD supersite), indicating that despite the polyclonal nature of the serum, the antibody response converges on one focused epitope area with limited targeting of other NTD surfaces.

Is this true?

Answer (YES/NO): YES